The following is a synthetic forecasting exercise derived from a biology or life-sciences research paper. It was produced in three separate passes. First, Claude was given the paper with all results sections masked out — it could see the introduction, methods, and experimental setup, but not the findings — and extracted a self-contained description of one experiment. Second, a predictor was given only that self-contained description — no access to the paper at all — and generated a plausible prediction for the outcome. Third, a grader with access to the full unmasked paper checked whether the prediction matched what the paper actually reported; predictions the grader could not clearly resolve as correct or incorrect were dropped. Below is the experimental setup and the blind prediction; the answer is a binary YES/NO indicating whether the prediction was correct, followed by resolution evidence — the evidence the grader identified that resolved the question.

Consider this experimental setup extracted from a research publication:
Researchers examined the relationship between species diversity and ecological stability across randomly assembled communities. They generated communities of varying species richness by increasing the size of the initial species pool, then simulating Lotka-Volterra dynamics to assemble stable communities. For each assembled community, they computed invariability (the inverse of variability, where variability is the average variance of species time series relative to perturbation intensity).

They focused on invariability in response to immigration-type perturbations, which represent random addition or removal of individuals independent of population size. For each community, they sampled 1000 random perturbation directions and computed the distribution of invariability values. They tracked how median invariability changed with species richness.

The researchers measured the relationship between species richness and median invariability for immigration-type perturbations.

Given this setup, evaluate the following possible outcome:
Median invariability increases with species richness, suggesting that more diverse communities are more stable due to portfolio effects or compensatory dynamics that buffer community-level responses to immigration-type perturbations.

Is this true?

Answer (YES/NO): NO